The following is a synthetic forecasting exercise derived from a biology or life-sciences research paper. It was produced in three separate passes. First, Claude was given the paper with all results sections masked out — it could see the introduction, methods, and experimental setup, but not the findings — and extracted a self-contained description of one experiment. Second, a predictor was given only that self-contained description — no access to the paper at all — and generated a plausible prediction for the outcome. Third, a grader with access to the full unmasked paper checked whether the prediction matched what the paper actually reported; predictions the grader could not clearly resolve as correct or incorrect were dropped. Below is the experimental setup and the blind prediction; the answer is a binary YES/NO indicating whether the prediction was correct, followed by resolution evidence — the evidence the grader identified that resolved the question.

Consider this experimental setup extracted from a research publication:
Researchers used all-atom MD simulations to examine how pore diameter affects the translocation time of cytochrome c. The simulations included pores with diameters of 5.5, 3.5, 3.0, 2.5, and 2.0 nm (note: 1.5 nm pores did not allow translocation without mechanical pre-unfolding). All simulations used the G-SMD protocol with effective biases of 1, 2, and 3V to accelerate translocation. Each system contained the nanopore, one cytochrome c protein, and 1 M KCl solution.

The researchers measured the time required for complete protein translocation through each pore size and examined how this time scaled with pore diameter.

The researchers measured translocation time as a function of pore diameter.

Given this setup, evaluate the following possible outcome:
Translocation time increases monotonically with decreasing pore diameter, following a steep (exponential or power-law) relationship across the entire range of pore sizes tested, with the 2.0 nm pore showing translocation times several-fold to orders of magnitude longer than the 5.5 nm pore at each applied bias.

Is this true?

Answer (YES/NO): YES